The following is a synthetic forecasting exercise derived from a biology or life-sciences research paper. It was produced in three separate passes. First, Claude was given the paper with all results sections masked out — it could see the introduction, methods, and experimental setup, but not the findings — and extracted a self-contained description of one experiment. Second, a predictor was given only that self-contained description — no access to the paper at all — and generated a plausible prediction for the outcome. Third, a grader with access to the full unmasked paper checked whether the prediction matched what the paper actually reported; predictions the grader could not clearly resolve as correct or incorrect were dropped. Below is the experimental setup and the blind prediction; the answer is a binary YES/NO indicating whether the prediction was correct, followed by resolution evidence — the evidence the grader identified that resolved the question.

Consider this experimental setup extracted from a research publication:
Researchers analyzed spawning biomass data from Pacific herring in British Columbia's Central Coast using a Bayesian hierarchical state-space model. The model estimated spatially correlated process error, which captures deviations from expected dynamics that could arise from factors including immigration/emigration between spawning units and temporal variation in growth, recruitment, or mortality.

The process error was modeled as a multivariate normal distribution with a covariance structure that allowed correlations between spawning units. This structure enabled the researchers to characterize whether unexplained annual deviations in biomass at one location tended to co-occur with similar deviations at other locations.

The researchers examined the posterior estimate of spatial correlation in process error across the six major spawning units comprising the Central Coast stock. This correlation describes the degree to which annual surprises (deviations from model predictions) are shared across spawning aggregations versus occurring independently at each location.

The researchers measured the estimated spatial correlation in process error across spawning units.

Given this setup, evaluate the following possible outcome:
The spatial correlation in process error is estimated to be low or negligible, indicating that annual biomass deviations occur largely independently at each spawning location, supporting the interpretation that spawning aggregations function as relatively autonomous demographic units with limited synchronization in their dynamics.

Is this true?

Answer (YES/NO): YES